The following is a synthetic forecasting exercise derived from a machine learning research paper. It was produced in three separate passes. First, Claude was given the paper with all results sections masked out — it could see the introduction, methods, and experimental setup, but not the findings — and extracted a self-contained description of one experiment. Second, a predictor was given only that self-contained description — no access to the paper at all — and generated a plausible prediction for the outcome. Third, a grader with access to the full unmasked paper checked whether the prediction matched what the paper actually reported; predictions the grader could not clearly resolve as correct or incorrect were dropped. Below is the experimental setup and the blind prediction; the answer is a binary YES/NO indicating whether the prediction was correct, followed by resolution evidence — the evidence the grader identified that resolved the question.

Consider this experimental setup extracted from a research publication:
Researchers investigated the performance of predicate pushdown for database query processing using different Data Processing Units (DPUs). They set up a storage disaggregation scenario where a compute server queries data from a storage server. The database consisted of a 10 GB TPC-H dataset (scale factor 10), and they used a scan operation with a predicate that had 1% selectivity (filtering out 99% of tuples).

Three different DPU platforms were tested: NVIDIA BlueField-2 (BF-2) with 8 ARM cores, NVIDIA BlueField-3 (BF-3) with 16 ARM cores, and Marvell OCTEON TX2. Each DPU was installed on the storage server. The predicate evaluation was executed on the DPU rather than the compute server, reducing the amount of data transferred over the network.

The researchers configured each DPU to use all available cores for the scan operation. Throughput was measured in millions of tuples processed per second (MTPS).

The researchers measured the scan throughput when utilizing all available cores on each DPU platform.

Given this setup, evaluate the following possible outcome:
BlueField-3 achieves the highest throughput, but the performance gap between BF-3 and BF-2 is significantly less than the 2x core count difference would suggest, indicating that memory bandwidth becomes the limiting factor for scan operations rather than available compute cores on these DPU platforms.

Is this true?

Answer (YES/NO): NO